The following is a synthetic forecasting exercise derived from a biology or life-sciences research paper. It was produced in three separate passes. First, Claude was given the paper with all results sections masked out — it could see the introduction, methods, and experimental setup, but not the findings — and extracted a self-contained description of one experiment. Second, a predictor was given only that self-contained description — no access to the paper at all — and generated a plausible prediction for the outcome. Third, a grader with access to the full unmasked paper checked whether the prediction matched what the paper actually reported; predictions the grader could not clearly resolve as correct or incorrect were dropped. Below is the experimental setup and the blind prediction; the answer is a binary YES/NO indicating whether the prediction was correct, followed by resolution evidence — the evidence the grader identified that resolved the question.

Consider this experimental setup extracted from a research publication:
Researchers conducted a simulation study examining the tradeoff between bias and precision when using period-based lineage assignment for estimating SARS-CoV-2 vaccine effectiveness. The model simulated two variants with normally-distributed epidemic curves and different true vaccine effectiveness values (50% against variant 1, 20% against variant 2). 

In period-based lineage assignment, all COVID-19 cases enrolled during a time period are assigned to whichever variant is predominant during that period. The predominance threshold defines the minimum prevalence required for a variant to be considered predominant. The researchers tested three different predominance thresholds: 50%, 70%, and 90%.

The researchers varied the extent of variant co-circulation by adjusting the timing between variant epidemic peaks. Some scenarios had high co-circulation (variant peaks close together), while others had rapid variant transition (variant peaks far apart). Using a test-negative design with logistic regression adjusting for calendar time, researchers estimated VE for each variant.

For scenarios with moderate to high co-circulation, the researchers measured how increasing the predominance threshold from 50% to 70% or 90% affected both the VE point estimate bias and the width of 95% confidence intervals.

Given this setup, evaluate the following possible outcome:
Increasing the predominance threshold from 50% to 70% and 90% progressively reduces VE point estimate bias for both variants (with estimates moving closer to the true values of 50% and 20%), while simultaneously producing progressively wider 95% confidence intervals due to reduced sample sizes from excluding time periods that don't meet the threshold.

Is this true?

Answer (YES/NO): YES